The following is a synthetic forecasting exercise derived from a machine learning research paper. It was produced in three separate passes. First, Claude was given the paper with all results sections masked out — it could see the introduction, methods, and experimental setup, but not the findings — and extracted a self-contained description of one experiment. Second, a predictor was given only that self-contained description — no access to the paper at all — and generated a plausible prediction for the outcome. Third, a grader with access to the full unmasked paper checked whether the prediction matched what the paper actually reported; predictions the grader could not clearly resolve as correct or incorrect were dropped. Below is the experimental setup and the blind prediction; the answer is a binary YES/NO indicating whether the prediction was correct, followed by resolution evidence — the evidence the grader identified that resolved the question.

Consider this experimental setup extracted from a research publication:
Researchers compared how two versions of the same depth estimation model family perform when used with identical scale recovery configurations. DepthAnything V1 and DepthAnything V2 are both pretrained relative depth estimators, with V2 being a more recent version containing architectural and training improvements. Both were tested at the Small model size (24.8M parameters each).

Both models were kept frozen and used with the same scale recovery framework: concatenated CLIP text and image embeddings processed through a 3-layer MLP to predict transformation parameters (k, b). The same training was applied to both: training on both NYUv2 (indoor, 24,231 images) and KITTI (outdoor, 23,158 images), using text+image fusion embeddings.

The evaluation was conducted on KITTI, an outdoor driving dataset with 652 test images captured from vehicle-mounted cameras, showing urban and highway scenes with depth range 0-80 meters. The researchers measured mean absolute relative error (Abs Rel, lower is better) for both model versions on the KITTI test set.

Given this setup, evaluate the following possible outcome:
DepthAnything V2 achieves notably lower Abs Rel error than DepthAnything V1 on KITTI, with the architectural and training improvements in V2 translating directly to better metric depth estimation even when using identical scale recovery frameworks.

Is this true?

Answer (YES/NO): NO